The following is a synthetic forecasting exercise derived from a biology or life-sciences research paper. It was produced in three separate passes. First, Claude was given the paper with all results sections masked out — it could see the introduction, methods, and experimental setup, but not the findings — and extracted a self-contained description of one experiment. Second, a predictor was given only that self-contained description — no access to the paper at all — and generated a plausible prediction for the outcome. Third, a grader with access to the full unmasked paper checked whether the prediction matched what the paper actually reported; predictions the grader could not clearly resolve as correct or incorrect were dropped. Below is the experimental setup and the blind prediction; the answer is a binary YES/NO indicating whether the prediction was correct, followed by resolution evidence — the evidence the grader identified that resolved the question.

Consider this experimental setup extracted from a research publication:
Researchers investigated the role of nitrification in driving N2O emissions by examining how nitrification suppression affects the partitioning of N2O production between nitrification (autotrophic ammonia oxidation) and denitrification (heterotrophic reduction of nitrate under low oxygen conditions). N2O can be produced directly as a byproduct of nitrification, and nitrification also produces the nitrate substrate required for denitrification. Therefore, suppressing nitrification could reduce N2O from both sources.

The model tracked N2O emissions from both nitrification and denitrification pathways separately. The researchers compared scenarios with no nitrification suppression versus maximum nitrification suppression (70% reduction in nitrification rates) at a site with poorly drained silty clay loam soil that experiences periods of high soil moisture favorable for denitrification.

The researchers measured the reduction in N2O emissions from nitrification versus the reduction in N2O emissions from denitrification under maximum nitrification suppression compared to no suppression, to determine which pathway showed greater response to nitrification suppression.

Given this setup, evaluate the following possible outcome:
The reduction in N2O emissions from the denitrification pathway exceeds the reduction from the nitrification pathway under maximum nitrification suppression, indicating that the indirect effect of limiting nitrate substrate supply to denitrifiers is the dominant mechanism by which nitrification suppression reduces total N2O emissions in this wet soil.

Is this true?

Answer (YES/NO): NO